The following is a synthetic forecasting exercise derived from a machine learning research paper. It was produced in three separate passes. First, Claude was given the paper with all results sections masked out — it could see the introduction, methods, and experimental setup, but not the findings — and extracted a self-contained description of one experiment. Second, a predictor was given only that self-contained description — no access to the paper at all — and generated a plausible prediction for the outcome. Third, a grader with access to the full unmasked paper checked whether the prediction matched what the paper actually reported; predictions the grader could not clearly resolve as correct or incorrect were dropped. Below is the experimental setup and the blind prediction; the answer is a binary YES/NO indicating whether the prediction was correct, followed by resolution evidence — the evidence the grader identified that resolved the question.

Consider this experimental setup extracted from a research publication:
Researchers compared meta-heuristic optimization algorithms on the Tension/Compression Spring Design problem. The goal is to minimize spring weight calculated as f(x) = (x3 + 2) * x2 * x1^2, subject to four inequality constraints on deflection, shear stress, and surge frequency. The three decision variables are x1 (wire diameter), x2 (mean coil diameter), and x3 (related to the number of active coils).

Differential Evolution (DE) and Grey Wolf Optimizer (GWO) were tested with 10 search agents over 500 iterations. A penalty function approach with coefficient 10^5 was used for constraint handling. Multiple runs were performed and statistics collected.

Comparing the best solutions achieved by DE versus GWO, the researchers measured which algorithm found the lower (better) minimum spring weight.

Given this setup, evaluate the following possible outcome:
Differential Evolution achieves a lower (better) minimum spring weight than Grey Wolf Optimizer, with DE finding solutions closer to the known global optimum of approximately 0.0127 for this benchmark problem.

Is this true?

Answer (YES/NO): NO